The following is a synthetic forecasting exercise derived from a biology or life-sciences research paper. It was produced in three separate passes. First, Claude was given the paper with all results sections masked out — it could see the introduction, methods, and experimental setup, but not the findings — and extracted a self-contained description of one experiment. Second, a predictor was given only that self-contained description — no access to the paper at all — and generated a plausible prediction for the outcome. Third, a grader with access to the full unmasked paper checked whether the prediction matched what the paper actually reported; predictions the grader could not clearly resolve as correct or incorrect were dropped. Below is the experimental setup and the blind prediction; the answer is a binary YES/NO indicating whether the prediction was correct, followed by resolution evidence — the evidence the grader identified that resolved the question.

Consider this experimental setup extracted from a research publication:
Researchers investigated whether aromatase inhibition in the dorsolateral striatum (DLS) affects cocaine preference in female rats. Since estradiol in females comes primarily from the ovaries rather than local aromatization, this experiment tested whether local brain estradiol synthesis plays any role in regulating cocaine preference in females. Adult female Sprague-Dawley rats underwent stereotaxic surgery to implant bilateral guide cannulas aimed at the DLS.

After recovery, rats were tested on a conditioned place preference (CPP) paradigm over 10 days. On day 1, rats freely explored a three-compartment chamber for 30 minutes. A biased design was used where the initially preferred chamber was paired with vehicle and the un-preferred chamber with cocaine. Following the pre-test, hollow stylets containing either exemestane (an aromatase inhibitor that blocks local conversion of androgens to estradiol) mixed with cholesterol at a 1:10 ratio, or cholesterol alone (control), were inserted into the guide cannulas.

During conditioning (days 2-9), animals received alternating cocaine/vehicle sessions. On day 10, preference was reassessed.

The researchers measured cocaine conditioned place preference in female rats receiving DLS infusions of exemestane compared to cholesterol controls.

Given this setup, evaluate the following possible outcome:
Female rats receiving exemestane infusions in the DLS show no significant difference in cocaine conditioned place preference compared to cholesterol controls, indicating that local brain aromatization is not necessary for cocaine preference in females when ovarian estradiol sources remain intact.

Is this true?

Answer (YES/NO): YES